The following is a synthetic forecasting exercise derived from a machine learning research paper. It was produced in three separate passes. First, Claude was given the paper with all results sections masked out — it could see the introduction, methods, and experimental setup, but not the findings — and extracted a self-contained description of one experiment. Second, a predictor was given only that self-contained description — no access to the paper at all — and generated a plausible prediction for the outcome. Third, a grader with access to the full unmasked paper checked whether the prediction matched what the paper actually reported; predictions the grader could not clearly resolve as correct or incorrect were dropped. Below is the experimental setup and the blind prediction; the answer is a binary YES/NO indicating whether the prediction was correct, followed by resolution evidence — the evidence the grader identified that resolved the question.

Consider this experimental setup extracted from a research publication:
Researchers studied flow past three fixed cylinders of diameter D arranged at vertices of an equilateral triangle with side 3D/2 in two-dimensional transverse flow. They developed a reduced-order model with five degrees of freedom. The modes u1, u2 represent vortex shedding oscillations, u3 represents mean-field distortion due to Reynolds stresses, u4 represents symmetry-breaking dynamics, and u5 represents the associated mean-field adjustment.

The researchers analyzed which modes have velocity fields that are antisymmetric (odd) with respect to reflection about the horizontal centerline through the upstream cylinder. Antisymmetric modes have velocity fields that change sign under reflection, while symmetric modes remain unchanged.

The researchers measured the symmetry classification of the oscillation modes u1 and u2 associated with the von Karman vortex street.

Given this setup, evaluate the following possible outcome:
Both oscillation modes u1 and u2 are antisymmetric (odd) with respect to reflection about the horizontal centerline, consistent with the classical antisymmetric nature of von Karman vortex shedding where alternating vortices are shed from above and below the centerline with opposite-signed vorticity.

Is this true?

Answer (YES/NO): YES